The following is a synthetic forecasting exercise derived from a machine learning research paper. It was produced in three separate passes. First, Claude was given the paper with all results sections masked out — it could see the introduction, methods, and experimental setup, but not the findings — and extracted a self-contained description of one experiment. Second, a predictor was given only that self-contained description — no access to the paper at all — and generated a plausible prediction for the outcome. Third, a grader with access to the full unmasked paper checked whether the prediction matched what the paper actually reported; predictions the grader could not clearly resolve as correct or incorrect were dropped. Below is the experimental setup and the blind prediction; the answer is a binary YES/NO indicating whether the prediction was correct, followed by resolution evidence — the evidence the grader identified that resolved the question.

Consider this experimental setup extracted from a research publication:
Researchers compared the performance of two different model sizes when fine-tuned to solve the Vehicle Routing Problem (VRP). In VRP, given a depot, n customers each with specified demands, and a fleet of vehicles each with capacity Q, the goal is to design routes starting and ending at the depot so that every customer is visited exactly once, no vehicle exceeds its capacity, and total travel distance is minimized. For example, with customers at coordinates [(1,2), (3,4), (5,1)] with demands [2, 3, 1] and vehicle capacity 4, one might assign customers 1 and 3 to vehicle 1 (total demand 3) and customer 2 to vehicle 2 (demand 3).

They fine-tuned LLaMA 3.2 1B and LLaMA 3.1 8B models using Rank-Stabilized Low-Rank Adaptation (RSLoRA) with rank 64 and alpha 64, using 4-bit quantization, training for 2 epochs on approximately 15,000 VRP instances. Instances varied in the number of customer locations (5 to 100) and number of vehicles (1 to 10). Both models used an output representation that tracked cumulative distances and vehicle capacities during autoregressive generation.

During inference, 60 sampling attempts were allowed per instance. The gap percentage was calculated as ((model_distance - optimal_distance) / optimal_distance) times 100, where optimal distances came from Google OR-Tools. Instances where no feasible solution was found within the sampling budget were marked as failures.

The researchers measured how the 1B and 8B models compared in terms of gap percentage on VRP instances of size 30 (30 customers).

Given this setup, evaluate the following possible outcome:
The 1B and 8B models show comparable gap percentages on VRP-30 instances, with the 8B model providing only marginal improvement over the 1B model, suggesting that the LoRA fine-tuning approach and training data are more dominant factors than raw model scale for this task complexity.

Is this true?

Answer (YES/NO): NO